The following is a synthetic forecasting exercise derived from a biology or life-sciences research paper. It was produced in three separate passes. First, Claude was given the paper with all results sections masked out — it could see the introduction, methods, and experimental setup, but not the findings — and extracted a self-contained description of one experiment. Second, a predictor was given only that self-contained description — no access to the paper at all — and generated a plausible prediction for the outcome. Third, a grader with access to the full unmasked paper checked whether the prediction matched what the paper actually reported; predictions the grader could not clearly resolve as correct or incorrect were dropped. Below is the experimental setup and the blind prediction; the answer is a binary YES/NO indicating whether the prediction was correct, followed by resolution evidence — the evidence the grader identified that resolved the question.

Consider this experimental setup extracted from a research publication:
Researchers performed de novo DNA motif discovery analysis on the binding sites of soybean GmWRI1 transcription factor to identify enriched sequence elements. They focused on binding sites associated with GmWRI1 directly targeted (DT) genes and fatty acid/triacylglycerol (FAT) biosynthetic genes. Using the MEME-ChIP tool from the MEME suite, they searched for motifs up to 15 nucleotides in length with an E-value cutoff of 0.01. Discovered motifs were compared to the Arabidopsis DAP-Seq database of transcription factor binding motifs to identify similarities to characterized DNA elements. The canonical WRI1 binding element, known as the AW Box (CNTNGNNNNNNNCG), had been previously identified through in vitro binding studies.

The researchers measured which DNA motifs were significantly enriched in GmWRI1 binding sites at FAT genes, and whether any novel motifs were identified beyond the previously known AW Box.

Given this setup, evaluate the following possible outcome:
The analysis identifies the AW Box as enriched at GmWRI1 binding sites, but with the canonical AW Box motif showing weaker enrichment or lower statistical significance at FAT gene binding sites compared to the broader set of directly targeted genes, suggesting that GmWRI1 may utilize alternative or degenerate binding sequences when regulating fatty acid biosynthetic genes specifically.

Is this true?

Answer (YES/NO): NO